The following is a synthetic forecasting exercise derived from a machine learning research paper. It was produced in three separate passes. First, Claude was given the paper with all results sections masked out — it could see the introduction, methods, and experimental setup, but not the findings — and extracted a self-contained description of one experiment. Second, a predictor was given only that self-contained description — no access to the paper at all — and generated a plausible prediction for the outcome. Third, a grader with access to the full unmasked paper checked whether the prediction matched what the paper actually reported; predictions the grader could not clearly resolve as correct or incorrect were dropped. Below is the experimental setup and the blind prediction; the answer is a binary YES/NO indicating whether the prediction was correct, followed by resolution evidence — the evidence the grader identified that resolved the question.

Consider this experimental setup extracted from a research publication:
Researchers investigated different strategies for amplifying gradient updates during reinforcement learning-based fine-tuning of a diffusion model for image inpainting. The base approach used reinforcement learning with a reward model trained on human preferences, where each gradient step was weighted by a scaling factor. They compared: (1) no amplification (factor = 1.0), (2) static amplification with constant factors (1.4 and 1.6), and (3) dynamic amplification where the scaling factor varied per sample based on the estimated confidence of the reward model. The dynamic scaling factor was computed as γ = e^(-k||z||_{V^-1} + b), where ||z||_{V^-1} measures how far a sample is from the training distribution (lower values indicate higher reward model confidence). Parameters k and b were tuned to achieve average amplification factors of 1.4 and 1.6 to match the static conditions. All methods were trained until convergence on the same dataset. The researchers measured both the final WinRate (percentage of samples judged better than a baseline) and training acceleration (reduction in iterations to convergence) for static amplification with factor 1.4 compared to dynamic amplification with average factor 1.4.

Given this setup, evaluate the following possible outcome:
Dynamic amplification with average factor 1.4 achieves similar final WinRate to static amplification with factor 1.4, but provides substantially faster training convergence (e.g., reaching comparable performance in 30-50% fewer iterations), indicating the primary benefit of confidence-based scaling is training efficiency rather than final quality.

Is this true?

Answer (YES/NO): NO